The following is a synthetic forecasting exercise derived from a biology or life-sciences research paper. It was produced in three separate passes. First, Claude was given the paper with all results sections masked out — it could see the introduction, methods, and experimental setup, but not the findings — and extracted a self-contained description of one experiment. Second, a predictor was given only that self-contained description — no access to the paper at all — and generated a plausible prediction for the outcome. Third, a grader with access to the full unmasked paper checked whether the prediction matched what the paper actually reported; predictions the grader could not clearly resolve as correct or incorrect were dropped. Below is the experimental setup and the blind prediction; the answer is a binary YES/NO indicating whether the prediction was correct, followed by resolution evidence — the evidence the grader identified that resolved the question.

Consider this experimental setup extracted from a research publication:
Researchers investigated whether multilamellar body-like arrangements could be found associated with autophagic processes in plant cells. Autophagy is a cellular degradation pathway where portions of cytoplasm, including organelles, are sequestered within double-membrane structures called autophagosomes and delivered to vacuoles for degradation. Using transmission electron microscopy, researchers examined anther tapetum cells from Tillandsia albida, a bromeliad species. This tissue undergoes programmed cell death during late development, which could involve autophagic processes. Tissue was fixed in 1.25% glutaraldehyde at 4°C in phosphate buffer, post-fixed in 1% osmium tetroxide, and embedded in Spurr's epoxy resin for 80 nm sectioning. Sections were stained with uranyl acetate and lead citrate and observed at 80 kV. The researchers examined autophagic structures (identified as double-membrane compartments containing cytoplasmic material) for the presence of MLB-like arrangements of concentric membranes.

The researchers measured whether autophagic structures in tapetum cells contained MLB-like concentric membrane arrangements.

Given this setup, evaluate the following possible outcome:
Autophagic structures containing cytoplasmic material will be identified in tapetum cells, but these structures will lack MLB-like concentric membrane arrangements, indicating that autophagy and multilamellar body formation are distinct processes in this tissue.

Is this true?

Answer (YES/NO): NO